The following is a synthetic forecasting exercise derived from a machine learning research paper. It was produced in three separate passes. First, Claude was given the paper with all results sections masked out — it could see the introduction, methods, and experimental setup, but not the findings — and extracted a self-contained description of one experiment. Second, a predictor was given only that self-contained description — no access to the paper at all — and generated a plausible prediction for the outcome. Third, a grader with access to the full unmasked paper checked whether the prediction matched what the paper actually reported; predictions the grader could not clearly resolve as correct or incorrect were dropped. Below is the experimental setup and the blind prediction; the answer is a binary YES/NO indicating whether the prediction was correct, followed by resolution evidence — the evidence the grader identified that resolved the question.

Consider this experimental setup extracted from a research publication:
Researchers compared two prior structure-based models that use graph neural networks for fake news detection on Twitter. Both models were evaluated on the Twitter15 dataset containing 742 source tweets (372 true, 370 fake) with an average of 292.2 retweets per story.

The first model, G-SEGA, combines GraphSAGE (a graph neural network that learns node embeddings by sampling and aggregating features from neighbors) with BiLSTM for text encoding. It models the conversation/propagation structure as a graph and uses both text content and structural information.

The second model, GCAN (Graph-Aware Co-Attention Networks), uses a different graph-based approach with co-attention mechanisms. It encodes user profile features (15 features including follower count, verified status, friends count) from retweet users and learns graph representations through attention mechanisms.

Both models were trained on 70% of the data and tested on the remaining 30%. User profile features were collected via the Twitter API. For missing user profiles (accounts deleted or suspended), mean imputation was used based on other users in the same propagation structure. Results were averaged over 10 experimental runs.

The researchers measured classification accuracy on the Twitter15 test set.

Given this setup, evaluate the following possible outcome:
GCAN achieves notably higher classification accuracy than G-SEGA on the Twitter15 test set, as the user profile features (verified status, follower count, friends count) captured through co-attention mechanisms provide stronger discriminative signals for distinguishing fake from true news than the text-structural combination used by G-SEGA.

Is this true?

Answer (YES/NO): NO